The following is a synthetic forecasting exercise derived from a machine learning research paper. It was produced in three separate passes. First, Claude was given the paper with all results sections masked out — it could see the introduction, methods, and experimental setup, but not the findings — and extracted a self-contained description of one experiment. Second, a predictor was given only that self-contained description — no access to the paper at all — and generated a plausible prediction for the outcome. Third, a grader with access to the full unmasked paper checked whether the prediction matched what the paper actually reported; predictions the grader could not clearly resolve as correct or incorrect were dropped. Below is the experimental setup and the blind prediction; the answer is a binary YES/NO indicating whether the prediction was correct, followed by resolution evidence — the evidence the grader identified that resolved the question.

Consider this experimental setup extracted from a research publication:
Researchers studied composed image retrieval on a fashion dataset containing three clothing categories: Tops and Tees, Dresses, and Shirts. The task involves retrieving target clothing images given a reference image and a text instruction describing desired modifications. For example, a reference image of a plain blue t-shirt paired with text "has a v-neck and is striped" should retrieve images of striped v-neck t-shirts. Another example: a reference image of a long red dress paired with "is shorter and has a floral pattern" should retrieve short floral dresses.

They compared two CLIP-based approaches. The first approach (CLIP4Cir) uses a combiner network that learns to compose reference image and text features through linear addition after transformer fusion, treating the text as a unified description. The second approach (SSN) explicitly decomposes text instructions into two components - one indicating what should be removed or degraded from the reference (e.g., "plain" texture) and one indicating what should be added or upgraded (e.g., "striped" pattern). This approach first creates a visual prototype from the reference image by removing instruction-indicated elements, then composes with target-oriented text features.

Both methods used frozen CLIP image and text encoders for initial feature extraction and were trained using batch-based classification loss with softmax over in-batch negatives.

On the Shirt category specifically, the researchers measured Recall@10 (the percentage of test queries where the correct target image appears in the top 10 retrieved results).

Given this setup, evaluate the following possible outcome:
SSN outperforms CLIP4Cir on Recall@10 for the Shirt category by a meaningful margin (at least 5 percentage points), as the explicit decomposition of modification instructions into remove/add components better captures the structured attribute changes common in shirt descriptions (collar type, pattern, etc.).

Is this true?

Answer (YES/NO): NO